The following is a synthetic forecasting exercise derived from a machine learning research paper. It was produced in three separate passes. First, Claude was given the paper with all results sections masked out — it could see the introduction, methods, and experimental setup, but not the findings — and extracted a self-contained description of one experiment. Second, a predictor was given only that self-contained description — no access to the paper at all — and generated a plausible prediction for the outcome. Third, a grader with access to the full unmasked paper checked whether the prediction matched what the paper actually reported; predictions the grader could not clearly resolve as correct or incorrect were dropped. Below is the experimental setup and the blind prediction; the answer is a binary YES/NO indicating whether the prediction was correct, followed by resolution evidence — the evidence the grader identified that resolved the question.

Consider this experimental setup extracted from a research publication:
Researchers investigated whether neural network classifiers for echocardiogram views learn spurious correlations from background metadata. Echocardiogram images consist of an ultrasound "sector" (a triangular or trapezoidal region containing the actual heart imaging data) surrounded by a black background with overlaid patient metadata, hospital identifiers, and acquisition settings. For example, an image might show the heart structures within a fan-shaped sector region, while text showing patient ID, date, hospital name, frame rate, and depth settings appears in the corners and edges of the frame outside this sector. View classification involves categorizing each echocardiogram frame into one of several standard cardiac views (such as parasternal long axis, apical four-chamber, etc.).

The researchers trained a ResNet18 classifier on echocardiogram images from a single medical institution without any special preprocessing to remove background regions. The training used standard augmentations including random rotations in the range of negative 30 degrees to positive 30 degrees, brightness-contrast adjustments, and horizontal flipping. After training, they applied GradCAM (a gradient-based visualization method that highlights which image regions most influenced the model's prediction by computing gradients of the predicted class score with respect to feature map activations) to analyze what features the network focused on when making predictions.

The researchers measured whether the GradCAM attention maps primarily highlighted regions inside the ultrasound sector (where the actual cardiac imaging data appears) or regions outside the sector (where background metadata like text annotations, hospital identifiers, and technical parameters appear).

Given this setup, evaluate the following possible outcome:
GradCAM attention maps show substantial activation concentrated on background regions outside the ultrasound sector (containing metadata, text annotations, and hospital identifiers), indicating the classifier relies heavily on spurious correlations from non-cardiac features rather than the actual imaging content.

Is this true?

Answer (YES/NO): YES